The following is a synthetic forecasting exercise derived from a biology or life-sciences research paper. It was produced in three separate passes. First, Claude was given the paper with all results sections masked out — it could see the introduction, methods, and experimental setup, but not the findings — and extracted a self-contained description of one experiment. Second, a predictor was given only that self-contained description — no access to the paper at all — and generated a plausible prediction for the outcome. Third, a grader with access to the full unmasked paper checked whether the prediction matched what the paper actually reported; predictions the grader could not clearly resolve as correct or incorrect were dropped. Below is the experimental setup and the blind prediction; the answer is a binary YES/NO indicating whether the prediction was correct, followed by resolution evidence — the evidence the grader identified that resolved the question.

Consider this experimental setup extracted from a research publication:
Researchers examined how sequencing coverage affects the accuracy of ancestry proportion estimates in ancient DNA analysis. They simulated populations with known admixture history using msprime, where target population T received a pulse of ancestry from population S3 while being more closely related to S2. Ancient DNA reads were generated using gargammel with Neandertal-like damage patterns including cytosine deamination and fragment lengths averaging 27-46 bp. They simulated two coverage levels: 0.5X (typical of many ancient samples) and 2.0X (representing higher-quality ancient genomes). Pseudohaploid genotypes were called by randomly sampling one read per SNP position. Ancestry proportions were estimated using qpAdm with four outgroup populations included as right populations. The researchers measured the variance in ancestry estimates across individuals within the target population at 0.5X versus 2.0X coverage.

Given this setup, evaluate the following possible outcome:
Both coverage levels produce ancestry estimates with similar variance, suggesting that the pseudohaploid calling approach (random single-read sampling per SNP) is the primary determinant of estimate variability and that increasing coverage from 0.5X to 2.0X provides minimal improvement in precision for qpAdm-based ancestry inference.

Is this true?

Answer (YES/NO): NO